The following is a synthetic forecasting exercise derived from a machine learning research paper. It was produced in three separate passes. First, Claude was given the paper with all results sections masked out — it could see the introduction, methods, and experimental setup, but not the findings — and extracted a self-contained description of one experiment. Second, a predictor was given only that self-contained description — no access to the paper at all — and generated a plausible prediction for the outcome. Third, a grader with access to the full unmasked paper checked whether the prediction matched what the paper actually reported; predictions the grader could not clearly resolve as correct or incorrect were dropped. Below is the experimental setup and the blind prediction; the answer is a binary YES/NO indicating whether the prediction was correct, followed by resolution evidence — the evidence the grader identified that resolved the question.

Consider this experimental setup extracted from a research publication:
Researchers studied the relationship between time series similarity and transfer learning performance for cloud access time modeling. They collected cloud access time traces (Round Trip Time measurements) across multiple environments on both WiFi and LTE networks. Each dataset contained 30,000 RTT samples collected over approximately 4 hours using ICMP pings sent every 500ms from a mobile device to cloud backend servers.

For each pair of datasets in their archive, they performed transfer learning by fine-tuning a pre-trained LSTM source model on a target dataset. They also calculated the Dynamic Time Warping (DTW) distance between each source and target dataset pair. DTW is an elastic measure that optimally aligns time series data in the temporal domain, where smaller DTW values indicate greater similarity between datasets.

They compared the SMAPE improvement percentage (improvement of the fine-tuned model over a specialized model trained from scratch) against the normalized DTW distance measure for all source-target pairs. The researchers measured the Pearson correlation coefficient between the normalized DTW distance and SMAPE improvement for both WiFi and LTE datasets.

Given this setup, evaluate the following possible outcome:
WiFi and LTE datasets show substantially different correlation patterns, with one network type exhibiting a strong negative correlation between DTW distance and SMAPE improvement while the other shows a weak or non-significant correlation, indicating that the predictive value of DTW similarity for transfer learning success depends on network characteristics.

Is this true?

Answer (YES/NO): NO